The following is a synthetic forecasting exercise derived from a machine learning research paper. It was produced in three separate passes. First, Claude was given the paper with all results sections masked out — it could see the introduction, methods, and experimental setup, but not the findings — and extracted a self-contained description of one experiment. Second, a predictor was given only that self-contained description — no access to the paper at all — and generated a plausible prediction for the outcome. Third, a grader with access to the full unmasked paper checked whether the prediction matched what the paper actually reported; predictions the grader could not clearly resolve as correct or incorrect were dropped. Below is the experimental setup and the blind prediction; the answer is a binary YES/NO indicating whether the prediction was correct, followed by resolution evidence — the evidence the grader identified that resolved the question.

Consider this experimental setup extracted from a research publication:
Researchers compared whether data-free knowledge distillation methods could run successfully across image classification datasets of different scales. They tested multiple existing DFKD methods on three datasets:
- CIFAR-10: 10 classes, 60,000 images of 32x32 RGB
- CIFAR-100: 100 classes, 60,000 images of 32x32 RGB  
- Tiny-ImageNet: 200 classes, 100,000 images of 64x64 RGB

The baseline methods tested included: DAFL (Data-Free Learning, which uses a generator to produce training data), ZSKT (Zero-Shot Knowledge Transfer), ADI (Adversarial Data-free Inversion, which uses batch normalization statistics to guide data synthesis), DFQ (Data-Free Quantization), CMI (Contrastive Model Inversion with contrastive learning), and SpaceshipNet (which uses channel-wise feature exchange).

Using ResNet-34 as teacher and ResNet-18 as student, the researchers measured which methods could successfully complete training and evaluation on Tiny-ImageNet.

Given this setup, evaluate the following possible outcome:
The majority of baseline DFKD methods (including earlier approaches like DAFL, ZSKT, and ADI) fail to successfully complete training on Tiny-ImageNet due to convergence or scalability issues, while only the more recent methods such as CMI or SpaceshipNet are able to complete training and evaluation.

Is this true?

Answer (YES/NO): NO